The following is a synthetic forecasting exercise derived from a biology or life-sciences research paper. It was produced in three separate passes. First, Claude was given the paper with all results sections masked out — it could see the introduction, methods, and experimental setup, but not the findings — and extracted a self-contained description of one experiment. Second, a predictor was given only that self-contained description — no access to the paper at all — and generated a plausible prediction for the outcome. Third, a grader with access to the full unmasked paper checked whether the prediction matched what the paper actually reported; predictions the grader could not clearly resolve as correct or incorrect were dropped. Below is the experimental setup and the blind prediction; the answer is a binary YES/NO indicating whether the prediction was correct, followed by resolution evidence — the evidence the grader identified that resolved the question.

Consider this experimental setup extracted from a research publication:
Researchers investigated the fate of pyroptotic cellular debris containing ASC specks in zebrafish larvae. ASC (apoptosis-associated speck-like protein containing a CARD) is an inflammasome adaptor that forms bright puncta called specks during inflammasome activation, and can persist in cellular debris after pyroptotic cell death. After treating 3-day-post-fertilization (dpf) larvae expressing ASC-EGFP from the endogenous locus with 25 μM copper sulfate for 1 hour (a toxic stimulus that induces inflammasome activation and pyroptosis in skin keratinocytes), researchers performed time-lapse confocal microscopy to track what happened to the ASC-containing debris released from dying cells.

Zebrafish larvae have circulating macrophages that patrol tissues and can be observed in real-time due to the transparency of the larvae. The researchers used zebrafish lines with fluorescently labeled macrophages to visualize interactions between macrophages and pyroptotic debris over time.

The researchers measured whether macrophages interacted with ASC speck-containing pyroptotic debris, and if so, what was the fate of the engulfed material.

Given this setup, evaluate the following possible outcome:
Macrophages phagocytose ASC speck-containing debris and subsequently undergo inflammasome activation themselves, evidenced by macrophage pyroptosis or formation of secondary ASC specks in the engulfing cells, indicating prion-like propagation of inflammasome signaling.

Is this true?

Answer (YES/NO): NO